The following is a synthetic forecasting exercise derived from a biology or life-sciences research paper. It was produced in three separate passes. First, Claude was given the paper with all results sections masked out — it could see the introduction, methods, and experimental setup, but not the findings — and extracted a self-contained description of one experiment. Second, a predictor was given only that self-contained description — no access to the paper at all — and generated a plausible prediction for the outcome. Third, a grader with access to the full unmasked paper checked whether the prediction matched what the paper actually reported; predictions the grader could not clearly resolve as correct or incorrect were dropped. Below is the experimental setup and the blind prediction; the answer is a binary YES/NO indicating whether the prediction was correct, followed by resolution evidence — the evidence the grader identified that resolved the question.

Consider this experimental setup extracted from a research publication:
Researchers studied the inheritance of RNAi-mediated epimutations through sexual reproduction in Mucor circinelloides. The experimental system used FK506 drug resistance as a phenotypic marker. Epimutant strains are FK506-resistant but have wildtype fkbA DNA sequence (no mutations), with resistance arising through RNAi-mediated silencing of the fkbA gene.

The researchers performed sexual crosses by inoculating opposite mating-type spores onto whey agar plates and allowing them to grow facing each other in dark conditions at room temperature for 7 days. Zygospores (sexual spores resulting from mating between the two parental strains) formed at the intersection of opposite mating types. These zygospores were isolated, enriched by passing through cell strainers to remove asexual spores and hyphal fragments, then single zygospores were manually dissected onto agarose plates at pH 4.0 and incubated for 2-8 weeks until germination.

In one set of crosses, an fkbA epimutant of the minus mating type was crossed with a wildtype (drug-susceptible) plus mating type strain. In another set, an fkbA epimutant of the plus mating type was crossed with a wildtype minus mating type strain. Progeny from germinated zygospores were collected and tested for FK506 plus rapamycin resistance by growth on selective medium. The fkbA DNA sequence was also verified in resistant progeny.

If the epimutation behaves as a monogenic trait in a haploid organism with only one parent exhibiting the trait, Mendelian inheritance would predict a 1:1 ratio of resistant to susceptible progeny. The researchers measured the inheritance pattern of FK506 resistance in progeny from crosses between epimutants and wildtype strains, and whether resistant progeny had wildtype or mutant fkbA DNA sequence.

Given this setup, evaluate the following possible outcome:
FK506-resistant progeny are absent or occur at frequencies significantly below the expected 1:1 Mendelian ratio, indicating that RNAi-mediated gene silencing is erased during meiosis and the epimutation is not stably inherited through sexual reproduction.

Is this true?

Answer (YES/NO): NO